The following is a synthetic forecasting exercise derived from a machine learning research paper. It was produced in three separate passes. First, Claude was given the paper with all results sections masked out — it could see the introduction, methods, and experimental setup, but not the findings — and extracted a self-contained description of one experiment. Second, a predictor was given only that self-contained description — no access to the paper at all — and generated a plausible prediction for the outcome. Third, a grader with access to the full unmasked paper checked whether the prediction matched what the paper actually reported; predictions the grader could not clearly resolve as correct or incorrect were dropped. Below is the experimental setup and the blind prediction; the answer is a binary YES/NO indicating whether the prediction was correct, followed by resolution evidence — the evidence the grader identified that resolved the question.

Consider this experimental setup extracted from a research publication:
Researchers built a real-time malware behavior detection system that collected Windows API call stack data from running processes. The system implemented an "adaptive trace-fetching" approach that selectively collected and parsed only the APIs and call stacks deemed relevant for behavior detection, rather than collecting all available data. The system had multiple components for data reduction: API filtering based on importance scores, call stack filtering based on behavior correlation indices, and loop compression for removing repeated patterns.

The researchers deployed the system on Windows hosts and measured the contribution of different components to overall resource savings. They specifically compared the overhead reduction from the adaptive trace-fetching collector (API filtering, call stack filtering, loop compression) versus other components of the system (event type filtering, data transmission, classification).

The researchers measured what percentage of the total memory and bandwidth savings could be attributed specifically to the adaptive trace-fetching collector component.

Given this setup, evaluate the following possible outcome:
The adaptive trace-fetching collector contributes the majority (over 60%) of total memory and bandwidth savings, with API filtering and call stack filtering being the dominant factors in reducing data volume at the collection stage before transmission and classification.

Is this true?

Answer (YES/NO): NO